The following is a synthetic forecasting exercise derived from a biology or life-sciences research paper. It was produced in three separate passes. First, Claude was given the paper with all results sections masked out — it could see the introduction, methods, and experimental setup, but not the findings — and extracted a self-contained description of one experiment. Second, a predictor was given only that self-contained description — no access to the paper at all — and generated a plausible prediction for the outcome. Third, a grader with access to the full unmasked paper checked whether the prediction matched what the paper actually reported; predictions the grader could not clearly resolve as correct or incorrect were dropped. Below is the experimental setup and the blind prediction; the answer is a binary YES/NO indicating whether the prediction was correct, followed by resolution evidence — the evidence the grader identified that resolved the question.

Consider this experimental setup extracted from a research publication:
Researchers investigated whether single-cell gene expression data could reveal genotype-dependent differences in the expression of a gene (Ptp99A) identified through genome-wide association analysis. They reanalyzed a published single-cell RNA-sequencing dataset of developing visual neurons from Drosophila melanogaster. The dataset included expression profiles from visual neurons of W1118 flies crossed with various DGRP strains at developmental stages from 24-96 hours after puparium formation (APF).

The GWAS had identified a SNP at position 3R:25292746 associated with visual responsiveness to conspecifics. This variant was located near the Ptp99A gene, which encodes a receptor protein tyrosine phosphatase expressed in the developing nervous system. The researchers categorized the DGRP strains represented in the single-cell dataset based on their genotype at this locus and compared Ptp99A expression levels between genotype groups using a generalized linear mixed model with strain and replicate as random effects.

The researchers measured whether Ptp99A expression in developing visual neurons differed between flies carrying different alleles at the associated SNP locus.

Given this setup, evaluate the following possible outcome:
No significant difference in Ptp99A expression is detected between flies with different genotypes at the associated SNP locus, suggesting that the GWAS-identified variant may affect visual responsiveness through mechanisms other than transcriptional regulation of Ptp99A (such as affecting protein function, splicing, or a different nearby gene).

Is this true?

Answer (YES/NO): NO